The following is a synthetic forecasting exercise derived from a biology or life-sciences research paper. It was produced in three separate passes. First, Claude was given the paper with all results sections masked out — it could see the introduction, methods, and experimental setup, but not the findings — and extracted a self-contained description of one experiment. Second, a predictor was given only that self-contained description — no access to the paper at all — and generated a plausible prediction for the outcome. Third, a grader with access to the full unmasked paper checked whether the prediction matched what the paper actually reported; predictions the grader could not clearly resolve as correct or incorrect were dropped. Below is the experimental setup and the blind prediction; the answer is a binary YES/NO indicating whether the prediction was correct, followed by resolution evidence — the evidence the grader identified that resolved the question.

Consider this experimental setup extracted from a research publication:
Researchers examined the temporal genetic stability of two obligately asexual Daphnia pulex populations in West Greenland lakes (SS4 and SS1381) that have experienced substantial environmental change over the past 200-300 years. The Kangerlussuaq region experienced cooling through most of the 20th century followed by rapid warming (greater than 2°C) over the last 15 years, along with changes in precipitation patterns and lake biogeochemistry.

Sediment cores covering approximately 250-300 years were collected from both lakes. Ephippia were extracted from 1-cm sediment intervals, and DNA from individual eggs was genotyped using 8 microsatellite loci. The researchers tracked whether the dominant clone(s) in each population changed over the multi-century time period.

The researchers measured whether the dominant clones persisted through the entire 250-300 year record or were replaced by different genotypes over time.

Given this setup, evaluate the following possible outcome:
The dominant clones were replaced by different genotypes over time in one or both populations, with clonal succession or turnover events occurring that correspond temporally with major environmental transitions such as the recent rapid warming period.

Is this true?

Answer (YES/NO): NO